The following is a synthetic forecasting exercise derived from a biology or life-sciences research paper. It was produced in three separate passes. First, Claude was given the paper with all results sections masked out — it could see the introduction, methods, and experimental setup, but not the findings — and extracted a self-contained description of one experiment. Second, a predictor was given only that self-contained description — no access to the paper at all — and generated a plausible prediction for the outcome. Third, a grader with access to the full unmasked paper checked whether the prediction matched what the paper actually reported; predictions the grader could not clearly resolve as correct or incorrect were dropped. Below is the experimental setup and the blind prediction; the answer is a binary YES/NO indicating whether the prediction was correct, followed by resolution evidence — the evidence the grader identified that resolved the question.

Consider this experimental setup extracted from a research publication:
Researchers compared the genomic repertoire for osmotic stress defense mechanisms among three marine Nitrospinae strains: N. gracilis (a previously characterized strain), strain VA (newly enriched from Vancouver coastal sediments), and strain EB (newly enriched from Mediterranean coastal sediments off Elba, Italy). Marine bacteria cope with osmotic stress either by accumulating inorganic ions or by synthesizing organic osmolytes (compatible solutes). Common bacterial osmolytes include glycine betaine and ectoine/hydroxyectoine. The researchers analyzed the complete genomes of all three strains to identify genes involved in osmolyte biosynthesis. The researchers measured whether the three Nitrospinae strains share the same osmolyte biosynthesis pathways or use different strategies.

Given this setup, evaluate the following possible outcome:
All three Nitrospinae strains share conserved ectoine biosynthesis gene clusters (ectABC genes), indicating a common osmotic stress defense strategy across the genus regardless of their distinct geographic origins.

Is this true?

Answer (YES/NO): NO